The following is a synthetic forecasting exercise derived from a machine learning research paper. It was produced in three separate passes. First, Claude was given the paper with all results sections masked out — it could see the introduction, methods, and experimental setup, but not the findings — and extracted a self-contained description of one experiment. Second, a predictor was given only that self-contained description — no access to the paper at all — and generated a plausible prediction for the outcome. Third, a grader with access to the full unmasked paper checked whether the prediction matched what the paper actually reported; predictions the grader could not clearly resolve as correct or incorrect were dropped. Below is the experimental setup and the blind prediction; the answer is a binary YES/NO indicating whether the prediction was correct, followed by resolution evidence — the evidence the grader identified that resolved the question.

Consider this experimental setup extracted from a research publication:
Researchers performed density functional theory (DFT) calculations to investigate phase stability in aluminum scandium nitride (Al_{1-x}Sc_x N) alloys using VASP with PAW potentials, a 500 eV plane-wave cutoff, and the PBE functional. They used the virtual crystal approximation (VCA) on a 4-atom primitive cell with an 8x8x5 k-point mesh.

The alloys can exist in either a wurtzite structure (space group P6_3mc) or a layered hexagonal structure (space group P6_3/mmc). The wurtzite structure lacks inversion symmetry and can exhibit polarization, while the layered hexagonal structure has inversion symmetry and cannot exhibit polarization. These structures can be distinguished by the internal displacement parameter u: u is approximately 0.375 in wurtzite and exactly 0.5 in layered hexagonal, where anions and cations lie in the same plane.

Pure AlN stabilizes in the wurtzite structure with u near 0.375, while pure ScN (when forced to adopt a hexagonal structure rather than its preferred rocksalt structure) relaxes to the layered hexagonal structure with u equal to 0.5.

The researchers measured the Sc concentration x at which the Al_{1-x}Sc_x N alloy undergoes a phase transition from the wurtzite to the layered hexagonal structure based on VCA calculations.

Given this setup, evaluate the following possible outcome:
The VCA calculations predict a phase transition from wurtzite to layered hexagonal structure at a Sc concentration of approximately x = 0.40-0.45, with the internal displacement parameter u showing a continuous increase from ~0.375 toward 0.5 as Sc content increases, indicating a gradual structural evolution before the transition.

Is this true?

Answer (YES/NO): NO